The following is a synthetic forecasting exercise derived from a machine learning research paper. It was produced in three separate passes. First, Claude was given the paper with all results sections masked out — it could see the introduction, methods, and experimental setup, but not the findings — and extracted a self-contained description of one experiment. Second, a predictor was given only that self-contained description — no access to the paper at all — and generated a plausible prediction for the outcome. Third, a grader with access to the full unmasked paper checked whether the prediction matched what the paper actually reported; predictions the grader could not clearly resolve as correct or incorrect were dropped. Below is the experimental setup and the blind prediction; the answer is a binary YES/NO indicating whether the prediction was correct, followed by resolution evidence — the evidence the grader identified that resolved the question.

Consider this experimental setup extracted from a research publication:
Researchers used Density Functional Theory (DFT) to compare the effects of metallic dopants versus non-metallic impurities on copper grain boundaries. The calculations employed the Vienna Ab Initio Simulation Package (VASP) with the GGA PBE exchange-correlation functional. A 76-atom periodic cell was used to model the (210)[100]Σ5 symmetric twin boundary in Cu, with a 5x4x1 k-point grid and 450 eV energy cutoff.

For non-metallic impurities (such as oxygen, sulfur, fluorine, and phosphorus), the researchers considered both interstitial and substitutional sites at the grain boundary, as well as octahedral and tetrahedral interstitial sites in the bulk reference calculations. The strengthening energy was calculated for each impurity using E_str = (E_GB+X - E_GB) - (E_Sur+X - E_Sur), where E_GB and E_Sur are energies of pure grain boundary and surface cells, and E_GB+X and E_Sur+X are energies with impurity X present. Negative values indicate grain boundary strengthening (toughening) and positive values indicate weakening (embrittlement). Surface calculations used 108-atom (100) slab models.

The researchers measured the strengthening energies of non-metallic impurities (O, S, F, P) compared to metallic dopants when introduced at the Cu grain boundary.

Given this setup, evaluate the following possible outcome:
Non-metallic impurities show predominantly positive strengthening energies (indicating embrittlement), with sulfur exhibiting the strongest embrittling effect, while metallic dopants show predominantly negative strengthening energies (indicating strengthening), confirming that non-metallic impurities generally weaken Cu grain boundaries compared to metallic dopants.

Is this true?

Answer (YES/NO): YES